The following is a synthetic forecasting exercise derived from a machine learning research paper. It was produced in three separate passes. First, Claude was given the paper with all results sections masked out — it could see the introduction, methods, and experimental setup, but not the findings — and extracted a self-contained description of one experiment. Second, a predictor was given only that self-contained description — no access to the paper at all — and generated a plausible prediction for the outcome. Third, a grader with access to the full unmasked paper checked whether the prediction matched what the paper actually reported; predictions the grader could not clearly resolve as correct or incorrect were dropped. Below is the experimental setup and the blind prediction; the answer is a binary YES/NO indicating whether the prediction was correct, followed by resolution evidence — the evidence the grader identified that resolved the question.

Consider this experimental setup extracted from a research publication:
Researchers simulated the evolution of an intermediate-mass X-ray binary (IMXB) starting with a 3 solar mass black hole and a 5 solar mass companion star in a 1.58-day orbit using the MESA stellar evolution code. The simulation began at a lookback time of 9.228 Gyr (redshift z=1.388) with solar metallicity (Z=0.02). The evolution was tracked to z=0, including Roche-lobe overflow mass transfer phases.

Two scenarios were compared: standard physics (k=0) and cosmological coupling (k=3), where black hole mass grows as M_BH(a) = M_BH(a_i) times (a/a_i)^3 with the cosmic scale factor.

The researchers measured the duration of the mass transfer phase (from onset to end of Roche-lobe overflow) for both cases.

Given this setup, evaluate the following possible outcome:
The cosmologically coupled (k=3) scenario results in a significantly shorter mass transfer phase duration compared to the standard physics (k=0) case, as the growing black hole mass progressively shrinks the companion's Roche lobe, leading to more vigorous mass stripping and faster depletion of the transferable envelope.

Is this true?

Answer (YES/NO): NO